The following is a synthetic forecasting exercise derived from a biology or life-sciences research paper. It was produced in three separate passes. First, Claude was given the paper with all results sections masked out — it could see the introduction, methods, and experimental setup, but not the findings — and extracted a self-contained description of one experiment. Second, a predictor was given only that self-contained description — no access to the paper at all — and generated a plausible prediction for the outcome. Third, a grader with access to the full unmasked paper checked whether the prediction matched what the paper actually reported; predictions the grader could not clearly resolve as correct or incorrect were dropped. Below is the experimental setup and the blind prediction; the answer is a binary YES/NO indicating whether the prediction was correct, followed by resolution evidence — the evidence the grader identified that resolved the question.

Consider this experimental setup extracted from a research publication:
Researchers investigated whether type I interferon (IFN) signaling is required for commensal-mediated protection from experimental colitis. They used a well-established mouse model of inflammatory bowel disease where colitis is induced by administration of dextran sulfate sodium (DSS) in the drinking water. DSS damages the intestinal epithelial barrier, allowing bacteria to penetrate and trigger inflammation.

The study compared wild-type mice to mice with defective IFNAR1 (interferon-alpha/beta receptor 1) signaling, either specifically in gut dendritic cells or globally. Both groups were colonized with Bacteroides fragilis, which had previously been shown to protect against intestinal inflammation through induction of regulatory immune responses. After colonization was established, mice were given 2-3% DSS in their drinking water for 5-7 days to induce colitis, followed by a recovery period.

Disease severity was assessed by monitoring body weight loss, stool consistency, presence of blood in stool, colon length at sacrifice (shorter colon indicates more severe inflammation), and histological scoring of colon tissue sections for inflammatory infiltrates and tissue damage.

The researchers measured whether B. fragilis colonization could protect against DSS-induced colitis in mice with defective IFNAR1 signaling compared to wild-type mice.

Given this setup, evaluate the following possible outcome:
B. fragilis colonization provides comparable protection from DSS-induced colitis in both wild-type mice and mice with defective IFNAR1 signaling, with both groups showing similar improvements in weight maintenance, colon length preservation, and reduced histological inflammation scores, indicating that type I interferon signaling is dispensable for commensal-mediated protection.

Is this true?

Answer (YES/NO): NO